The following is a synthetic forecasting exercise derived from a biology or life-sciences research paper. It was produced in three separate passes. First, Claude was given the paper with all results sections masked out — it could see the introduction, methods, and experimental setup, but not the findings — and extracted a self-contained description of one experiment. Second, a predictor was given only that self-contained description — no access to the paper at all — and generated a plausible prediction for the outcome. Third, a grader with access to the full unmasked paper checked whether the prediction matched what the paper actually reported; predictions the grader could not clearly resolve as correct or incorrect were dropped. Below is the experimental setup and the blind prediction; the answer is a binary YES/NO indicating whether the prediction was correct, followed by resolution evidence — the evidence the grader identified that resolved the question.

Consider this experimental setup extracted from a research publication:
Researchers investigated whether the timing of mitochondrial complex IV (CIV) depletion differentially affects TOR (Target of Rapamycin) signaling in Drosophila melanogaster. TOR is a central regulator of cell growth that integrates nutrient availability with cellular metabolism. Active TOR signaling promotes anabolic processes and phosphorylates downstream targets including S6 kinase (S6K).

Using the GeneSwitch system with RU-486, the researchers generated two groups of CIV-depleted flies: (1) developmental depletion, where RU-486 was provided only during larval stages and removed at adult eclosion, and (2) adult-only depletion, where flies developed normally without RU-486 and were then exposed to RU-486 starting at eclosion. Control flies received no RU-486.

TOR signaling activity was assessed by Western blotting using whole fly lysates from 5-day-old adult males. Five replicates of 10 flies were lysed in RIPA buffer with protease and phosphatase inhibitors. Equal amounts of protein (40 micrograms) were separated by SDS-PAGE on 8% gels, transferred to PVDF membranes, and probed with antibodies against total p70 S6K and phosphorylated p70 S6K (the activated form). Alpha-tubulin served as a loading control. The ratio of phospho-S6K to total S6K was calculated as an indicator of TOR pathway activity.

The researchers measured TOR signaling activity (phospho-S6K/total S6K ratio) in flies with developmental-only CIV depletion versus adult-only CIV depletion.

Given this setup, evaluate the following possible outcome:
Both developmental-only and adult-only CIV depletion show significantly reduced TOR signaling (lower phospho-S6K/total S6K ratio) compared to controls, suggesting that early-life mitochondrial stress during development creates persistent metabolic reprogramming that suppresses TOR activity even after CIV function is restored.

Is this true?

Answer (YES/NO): NO